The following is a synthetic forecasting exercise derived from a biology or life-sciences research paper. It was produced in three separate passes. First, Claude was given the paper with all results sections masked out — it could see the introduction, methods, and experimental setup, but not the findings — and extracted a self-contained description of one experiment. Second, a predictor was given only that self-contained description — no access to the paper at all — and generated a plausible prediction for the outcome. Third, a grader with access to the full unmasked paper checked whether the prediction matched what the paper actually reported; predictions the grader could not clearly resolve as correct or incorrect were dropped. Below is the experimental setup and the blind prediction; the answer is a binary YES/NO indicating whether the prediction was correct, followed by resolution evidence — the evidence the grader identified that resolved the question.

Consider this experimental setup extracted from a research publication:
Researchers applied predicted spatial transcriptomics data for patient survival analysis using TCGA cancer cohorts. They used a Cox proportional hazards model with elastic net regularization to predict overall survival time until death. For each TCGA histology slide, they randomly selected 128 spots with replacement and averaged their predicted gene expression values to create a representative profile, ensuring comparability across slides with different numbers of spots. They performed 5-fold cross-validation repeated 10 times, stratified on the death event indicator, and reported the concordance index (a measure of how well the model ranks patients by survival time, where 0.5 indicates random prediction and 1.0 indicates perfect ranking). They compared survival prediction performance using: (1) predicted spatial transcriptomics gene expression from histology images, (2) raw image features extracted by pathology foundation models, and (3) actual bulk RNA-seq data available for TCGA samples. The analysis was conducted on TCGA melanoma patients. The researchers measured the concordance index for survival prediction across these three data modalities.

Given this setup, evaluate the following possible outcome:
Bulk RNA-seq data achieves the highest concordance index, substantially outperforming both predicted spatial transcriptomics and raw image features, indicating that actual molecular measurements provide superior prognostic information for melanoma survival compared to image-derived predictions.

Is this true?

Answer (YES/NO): NO